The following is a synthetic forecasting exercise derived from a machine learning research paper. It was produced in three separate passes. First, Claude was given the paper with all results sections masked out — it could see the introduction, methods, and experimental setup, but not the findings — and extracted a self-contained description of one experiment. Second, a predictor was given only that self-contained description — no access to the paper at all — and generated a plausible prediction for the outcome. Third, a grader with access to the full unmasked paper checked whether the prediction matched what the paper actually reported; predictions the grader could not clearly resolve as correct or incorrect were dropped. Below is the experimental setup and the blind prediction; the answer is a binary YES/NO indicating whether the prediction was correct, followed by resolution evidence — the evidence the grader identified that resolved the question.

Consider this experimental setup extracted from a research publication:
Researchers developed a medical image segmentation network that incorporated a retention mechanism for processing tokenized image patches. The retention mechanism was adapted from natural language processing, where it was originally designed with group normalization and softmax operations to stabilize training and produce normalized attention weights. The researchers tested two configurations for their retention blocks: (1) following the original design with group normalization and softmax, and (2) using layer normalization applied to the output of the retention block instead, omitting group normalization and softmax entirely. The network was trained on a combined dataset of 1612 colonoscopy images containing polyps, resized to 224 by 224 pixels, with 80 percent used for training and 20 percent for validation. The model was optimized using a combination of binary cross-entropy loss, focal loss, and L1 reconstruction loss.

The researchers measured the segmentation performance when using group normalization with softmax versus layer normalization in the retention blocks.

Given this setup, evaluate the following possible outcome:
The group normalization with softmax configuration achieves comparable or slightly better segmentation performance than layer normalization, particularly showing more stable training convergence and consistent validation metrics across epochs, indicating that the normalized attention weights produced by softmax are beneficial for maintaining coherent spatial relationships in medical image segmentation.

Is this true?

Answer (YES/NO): NO